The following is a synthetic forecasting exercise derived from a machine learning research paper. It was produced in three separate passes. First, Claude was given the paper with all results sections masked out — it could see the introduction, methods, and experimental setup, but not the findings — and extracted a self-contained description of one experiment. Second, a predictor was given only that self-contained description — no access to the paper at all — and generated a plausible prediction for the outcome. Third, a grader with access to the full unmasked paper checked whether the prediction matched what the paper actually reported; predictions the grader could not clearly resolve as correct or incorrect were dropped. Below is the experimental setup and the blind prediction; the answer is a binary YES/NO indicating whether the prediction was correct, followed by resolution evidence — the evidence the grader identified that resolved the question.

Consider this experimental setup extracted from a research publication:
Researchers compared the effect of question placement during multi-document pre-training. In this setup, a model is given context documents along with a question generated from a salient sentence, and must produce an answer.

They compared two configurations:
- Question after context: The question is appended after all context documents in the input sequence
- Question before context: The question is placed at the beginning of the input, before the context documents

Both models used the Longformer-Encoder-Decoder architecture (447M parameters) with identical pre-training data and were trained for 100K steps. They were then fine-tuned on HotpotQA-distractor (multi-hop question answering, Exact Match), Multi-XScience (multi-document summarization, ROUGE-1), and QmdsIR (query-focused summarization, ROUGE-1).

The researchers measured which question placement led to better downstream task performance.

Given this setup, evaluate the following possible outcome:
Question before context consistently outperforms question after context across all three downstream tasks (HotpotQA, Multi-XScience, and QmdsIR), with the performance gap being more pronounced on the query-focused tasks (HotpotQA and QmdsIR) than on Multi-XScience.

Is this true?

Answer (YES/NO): NO